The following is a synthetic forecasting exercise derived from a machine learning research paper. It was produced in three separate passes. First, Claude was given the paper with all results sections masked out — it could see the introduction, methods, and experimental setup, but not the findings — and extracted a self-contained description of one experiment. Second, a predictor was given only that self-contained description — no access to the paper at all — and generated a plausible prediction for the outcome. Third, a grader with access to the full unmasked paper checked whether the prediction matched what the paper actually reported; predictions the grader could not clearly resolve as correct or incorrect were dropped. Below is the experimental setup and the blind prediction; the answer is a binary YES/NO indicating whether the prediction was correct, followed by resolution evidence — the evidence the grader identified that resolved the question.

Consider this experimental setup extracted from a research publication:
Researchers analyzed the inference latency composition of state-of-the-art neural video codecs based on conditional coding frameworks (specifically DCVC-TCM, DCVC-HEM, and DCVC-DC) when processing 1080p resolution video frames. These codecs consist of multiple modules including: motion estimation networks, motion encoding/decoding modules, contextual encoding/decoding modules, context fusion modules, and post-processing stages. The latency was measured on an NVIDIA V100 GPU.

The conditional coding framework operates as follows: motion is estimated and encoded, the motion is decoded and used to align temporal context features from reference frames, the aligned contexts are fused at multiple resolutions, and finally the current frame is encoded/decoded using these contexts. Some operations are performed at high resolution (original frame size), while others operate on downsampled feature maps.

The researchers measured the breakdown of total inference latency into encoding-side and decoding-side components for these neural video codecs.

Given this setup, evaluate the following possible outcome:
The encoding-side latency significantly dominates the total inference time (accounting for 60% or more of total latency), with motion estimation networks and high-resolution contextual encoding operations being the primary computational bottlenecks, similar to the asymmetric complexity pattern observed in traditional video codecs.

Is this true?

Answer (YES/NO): NO